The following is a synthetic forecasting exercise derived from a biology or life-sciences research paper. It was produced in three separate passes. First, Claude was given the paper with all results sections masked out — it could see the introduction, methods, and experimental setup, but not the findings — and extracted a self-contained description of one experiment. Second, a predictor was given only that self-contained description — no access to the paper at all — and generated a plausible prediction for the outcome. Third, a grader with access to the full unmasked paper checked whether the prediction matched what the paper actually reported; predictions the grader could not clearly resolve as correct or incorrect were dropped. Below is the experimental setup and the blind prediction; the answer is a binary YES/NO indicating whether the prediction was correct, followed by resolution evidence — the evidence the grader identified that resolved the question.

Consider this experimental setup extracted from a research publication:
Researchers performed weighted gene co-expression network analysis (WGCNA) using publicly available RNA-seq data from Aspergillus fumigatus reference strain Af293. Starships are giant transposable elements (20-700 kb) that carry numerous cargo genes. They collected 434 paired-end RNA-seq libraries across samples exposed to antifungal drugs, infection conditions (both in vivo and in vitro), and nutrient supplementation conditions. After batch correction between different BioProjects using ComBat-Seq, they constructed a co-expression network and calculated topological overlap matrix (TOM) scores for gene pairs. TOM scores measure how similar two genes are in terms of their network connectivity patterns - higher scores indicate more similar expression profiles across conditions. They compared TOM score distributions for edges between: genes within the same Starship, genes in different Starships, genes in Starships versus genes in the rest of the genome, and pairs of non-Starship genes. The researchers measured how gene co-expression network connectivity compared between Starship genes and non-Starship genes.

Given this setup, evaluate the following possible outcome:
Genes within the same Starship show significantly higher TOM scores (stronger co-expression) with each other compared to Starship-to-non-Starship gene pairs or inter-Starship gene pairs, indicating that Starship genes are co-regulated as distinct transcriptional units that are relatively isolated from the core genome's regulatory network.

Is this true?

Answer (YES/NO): NO